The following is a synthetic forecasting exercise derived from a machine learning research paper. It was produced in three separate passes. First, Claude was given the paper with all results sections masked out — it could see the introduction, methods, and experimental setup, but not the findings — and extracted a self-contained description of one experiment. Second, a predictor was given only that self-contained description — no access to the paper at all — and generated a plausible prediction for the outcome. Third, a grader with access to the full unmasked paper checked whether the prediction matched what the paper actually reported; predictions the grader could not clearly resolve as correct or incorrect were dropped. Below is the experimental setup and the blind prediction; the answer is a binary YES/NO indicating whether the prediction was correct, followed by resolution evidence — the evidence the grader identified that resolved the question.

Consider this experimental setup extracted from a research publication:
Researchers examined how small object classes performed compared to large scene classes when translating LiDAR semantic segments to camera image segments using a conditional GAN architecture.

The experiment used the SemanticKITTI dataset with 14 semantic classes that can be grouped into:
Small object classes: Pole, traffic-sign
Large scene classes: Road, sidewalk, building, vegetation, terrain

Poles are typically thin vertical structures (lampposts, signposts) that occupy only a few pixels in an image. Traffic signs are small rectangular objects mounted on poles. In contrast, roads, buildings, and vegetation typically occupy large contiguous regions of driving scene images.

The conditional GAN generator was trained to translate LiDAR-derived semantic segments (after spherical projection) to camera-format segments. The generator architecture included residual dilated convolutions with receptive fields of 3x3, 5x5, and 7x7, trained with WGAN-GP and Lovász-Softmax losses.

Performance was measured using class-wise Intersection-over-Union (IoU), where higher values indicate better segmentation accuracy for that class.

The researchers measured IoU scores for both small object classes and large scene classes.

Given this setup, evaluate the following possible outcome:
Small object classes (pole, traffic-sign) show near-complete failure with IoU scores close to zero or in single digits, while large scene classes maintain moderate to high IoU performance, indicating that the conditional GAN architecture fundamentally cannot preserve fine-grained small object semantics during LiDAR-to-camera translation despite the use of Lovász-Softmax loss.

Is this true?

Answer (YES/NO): YES